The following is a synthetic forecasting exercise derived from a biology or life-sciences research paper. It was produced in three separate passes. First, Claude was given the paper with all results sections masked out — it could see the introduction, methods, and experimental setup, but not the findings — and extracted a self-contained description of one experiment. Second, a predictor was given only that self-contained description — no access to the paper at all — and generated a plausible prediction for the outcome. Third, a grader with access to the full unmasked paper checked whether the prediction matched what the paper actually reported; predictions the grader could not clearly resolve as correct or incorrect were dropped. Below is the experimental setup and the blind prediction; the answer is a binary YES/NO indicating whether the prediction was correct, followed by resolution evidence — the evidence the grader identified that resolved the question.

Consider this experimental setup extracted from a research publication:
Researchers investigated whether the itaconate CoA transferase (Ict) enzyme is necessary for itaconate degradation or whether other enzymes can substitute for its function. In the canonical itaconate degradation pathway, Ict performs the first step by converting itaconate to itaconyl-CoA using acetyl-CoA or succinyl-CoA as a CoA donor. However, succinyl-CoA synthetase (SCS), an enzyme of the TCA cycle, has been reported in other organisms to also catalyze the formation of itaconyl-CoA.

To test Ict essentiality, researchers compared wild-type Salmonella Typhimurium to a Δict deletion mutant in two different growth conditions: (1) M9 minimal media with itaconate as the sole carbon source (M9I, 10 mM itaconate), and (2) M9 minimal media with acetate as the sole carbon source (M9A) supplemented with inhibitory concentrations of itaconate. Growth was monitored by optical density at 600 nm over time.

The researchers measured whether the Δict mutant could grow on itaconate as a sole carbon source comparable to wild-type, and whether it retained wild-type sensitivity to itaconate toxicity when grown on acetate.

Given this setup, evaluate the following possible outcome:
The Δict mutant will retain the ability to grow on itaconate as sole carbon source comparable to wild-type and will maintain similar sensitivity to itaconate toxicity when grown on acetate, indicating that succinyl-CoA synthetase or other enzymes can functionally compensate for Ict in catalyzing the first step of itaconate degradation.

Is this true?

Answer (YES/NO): NO